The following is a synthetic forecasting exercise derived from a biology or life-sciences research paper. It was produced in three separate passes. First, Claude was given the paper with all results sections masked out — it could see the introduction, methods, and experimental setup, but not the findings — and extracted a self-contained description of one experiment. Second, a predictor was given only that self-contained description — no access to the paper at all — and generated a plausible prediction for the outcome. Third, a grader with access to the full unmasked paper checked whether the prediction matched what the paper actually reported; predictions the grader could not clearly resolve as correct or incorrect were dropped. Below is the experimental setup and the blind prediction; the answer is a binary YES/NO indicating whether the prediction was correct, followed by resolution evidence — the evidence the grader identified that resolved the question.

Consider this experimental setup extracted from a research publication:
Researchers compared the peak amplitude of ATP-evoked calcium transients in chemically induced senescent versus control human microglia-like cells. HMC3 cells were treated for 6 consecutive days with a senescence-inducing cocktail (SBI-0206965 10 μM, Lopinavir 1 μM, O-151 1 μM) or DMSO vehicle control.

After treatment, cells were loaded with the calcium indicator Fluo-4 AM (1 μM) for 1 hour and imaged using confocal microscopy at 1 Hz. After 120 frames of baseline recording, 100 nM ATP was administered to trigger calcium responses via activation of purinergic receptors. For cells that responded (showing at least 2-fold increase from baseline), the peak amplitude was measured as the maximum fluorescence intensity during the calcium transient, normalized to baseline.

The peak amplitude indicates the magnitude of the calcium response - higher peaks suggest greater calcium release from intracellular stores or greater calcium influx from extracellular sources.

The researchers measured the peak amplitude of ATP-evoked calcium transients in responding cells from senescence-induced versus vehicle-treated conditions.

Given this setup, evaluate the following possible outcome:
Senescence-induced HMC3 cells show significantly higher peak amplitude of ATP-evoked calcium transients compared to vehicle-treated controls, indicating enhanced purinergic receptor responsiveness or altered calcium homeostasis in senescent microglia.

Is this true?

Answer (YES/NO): NO